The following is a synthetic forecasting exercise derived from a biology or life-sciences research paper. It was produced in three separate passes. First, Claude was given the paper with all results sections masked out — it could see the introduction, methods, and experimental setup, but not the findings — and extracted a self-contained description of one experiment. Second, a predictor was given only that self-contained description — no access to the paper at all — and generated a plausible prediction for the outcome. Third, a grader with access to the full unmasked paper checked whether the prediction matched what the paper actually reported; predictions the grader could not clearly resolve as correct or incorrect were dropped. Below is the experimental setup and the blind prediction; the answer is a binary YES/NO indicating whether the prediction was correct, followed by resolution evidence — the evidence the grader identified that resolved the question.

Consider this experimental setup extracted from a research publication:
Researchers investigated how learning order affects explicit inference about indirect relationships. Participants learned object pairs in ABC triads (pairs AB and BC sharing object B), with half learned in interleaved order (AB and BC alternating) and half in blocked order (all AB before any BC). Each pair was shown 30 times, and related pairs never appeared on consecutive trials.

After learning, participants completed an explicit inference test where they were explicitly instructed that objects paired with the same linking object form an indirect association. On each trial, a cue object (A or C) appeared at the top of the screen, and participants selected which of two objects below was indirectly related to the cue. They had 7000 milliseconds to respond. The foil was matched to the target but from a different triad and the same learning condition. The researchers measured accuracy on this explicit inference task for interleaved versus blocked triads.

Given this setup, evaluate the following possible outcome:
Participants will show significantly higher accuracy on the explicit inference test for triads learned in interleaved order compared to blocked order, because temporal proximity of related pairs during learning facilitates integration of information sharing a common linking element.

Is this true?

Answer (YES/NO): NO